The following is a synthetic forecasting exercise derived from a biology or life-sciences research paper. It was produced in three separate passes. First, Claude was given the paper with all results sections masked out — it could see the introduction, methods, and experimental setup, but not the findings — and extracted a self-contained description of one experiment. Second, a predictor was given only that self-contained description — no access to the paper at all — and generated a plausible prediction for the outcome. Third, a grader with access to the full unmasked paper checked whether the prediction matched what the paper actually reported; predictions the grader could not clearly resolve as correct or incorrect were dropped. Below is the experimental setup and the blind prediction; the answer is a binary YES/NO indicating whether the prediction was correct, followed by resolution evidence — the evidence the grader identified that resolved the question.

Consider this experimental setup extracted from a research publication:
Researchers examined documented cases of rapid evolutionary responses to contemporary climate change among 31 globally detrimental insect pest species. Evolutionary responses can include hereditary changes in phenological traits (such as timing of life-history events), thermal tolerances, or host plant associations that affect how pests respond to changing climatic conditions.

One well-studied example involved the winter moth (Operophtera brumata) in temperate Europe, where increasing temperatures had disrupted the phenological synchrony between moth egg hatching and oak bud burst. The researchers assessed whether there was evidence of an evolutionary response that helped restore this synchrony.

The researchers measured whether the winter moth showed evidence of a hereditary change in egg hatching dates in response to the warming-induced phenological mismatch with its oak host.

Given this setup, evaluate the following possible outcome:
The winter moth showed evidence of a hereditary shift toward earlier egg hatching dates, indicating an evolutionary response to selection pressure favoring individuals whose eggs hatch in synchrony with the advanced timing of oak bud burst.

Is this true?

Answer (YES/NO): YES